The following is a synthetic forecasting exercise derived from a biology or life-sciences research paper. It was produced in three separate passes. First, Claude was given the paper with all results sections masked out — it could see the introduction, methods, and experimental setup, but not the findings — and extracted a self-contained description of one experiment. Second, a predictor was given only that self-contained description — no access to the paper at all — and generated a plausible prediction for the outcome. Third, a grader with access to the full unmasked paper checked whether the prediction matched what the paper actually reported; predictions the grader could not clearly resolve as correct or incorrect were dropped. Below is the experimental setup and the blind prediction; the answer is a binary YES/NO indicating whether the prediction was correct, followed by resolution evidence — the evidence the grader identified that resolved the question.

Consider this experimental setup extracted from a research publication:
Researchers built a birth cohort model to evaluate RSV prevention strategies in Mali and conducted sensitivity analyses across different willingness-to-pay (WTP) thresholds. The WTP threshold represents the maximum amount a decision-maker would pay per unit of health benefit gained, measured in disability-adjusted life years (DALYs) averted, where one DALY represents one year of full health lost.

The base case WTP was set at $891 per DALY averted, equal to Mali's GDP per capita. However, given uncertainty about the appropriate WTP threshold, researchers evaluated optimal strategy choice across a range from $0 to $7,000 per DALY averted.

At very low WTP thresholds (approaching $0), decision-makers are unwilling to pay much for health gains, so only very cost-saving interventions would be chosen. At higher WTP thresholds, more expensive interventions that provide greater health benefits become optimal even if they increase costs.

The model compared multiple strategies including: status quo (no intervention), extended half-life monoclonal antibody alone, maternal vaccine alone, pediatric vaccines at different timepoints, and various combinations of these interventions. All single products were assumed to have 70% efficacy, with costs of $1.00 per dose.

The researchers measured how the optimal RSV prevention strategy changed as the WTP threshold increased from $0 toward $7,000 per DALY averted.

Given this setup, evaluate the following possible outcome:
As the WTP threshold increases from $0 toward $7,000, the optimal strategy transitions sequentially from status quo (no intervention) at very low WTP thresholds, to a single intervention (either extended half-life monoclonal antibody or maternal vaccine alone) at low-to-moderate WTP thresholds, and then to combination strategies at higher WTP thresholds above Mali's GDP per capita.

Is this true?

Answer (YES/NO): NO